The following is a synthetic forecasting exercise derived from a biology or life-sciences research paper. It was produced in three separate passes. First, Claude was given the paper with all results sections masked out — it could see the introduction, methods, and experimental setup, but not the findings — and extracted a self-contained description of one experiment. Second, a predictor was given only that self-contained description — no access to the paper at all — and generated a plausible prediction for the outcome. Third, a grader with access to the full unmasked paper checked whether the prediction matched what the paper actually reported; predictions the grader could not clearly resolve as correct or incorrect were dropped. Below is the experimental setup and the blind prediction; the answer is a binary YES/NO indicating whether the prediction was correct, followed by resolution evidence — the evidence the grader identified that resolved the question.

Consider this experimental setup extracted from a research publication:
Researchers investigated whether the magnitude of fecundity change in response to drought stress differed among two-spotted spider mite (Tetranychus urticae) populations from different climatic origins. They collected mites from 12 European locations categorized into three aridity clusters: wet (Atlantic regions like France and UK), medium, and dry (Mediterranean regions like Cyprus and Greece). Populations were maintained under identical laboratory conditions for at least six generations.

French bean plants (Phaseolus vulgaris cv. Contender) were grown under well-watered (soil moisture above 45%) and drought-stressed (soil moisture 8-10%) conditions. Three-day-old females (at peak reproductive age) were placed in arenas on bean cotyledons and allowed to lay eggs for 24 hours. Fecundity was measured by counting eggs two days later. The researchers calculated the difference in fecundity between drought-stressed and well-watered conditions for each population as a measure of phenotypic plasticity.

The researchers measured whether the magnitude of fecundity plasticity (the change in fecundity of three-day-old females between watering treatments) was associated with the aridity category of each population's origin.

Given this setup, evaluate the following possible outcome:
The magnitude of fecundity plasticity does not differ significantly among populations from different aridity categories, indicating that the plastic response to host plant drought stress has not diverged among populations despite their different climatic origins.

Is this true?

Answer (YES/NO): NO